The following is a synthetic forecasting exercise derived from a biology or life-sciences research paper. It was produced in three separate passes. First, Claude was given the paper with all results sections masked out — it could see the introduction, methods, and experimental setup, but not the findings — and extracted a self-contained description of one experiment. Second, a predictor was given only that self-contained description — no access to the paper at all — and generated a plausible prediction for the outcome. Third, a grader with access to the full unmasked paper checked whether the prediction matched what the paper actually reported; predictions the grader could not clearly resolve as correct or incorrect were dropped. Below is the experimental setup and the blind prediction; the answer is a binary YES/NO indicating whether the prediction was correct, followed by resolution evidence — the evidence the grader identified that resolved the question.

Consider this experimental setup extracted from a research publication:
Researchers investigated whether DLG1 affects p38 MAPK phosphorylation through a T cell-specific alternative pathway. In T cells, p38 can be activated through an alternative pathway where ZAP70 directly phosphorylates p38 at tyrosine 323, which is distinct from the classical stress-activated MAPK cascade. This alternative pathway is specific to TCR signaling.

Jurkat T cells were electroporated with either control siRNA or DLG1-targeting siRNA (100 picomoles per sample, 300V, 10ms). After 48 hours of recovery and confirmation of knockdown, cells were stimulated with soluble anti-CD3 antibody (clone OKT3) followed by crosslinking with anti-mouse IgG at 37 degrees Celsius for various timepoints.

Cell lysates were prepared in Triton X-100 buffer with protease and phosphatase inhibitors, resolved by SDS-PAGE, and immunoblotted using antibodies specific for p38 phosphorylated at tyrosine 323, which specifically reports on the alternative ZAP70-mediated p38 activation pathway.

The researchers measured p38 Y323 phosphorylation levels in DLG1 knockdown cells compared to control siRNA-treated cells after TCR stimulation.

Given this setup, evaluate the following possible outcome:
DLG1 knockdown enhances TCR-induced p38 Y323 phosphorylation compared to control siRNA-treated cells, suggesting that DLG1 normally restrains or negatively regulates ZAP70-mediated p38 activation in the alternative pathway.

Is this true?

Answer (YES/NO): NO